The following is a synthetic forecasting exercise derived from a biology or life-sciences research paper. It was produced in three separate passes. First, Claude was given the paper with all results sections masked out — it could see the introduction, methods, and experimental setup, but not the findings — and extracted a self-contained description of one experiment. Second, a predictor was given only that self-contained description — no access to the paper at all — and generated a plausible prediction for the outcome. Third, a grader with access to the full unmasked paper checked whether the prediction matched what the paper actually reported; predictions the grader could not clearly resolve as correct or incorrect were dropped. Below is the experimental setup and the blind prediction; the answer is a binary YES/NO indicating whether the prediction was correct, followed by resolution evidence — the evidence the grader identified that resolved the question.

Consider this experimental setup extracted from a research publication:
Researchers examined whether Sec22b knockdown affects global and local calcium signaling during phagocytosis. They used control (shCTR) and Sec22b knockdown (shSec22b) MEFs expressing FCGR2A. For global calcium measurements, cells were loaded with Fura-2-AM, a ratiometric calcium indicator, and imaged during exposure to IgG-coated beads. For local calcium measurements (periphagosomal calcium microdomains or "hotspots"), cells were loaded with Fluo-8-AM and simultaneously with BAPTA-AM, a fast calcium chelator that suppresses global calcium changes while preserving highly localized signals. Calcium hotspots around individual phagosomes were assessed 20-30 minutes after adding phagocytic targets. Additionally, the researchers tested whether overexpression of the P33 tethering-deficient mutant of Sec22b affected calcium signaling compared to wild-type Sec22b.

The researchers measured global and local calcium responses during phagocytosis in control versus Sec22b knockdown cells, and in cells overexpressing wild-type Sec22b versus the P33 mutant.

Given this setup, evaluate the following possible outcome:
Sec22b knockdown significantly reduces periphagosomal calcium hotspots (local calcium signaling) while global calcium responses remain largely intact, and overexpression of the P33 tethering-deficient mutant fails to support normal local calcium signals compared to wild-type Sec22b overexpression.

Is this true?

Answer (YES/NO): NO